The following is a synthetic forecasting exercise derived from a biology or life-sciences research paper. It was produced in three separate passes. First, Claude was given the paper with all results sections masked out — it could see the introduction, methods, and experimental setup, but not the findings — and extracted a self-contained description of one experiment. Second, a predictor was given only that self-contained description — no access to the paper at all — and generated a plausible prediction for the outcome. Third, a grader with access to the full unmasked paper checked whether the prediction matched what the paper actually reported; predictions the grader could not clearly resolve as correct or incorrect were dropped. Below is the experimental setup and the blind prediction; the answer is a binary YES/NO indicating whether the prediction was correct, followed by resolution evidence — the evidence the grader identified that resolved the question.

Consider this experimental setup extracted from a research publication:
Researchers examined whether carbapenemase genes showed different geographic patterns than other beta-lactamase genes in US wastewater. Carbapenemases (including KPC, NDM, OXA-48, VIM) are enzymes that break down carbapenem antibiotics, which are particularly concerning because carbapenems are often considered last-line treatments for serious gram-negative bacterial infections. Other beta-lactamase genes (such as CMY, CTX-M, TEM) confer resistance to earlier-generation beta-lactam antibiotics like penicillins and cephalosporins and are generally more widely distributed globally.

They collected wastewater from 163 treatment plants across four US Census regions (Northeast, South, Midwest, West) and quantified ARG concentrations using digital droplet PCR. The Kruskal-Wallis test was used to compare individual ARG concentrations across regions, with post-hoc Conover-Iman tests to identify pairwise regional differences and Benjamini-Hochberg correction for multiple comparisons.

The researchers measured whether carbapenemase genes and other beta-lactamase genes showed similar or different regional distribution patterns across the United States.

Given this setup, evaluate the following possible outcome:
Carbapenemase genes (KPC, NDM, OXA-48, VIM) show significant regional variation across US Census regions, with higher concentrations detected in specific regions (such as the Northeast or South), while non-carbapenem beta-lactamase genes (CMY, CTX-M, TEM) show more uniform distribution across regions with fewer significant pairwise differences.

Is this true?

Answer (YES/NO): NO